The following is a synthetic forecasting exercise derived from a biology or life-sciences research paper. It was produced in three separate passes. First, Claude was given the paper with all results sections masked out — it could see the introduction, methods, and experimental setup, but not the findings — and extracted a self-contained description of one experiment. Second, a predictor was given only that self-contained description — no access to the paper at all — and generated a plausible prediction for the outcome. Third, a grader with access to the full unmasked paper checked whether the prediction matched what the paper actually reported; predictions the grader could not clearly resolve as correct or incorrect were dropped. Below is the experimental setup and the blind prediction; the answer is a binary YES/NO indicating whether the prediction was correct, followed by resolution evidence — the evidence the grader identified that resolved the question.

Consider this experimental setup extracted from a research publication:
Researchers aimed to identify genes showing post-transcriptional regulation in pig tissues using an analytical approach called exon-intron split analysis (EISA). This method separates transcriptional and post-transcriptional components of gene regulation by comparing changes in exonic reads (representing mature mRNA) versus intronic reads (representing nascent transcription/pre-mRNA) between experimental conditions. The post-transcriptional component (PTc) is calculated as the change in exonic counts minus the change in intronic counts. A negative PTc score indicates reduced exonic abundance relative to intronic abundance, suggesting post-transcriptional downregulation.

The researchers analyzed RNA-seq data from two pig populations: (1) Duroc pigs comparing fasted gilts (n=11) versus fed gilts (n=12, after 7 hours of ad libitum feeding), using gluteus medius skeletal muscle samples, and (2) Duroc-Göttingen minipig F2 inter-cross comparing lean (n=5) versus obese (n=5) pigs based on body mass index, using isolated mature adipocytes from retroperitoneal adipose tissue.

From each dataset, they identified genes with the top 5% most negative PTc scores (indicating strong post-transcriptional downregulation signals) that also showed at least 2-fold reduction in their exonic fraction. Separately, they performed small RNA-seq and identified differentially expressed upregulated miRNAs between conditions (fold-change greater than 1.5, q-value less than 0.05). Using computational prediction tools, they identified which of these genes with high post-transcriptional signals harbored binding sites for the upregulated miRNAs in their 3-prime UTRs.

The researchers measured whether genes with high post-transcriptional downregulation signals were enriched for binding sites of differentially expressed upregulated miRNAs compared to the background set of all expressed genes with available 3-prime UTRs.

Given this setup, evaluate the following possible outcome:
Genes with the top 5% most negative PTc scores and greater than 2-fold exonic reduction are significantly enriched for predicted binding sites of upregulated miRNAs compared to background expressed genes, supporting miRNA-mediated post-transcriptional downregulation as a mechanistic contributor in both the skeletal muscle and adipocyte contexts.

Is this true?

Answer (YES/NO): NO